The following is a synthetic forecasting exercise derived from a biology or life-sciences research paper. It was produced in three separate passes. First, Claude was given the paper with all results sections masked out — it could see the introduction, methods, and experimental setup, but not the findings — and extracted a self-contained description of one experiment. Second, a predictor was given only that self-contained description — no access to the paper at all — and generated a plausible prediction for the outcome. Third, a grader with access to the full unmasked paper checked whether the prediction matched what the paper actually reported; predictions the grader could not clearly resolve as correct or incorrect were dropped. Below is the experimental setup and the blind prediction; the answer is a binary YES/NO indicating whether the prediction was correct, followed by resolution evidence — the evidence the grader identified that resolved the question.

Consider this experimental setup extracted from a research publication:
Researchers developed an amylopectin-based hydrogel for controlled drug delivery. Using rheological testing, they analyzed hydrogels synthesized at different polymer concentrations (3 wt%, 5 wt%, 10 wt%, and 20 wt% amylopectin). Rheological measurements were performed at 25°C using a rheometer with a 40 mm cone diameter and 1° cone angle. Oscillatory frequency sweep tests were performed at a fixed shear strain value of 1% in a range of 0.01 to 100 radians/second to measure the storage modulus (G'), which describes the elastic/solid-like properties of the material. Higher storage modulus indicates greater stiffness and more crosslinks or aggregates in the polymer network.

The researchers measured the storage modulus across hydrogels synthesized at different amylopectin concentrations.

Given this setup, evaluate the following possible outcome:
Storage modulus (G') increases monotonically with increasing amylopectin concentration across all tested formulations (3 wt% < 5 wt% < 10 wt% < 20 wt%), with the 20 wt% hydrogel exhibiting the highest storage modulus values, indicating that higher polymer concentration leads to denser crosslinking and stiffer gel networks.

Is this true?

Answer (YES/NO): YES